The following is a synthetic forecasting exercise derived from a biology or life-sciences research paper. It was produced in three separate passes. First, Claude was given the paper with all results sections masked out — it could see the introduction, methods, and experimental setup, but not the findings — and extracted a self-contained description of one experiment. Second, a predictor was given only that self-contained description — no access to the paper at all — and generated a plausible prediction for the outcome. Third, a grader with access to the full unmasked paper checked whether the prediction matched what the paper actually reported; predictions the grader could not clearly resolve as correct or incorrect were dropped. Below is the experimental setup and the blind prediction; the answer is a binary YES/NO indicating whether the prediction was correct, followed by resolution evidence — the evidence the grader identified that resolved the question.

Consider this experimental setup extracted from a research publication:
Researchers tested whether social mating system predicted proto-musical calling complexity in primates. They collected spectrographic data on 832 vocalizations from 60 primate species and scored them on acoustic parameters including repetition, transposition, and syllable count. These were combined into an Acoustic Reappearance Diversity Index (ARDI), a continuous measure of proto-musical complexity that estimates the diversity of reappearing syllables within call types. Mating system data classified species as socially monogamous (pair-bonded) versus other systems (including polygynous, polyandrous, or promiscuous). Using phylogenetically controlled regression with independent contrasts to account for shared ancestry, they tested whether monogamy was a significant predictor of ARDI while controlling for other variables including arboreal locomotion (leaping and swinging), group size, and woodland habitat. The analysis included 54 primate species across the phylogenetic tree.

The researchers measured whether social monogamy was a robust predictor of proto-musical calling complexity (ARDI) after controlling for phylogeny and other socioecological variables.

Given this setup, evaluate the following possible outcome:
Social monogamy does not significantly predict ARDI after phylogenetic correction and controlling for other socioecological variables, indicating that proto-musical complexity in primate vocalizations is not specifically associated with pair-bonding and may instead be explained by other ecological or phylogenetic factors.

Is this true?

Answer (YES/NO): NO